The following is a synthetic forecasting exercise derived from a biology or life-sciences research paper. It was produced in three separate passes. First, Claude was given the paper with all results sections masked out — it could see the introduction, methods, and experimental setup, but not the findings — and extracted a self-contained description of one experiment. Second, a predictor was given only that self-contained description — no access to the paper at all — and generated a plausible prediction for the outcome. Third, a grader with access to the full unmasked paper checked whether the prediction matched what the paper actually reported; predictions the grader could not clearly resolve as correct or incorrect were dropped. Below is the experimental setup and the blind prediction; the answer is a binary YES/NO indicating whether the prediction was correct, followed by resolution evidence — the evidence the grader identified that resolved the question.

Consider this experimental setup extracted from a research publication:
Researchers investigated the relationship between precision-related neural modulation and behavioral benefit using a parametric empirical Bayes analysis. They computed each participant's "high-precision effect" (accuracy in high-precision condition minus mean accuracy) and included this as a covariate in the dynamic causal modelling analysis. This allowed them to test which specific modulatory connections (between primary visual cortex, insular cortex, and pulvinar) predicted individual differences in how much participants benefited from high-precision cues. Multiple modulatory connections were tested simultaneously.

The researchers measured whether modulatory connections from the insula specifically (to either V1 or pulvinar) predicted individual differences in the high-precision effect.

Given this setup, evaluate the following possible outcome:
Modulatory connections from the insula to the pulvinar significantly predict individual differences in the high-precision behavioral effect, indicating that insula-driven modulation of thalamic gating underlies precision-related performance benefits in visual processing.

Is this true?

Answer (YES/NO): NO